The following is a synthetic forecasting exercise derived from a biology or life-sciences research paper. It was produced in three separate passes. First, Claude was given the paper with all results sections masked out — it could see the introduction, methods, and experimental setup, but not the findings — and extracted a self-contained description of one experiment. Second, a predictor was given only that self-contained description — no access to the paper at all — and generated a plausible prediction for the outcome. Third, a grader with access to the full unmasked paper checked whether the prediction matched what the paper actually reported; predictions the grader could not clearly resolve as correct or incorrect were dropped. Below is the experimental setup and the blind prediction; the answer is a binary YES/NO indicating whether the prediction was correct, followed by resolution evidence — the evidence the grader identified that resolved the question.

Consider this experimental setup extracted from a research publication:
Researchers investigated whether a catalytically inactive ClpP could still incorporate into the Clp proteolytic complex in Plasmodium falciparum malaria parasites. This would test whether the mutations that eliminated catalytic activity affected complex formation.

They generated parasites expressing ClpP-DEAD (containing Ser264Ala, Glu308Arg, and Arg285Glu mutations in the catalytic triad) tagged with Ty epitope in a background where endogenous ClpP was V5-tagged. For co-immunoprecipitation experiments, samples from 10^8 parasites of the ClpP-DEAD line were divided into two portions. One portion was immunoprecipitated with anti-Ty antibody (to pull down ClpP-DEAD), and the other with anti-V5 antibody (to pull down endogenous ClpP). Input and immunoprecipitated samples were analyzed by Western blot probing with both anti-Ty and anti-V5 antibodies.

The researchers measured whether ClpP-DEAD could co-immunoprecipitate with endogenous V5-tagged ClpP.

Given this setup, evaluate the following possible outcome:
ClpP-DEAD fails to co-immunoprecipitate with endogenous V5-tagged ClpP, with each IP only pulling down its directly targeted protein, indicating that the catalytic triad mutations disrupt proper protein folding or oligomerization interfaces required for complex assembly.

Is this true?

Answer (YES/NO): NO